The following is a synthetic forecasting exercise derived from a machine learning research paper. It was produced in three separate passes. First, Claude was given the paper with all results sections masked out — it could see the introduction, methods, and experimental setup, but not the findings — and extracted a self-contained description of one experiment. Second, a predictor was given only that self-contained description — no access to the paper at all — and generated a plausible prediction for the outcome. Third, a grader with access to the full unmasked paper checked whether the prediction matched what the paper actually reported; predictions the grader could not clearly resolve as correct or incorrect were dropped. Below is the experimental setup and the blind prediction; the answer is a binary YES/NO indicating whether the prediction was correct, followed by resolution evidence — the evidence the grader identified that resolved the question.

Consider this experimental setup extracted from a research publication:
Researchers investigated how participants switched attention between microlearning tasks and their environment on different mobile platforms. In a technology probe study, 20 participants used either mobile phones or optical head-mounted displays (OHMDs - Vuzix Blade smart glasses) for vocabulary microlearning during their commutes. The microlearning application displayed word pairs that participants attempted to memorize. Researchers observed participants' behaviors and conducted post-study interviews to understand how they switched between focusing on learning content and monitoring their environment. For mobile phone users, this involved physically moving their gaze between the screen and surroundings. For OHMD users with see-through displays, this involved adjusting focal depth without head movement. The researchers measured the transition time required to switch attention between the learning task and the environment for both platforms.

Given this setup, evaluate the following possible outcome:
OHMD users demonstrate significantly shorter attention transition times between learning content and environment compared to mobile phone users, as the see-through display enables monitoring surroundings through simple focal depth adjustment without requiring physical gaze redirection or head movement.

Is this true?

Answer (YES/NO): YES